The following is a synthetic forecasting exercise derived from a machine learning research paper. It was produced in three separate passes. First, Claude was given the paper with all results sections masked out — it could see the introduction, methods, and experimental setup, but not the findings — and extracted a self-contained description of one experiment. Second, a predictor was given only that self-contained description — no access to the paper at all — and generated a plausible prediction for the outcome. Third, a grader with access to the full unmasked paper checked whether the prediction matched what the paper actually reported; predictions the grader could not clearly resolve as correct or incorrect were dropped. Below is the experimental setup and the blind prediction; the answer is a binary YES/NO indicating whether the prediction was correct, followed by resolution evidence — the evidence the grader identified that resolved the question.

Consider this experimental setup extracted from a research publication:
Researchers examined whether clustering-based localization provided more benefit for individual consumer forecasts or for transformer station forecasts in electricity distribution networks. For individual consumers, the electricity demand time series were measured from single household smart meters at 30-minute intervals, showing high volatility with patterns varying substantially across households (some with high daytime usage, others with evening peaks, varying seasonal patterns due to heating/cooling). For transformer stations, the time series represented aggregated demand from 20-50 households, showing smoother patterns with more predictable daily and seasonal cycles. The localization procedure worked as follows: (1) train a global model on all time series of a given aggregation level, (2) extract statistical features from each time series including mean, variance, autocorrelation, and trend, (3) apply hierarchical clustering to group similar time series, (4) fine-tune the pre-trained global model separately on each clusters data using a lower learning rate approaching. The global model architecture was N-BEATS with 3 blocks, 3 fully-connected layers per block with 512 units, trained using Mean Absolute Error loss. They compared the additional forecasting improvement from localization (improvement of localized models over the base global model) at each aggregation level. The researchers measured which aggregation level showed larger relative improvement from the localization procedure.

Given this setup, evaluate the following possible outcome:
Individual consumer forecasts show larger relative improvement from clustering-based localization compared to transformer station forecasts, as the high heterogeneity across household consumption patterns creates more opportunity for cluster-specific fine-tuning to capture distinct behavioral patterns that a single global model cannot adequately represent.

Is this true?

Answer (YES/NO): YES